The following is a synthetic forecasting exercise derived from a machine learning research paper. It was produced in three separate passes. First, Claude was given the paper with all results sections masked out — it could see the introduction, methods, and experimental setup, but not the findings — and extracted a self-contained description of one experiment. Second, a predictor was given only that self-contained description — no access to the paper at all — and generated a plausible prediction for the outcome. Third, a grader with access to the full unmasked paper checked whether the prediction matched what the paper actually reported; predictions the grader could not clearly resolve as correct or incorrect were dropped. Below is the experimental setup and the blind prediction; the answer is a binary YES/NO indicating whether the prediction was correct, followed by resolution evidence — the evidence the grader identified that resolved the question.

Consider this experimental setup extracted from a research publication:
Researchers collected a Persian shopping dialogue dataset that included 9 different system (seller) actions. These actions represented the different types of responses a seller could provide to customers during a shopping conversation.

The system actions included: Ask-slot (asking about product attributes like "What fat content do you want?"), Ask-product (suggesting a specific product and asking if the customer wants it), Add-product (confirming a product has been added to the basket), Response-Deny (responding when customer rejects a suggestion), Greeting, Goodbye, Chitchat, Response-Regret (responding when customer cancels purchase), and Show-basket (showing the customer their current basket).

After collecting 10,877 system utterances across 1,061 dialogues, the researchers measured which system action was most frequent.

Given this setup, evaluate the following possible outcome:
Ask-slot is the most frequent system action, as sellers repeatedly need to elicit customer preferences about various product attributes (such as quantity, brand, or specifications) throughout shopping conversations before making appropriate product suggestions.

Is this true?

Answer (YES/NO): NO